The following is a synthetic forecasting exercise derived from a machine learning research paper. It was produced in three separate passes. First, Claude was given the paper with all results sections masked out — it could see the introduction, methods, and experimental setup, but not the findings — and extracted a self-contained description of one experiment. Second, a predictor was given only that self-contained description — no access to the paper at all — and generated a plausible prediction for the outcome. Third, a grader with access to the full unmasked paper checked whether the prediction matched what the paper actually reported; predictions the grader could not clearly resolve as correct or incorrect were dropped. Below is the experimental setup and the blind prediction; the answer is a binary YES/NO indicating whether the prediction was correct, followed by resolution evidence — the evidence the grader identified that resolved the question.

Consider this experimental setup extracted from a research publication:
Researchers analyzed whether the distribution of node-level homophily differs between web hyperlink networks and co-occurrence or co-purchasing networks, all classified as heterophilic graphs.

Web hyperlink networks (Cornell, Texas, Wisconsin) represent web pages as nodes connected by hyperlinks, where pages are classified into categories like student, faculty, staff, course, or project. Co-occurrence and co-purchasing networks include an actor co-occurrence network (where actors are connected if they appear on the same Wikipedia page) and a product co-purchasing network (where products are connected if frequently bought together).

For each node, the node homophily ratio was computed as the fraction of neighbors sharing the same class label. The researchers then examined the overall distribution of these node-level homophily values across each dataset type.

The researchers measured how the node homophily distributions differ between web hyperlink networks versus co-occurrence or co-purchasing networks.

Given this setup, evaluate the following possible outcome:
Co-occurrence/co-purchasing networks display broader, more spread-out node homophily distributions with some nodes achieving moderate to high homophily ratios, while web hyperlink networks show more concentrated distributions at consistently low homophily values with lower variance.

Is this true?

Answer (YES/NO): YES